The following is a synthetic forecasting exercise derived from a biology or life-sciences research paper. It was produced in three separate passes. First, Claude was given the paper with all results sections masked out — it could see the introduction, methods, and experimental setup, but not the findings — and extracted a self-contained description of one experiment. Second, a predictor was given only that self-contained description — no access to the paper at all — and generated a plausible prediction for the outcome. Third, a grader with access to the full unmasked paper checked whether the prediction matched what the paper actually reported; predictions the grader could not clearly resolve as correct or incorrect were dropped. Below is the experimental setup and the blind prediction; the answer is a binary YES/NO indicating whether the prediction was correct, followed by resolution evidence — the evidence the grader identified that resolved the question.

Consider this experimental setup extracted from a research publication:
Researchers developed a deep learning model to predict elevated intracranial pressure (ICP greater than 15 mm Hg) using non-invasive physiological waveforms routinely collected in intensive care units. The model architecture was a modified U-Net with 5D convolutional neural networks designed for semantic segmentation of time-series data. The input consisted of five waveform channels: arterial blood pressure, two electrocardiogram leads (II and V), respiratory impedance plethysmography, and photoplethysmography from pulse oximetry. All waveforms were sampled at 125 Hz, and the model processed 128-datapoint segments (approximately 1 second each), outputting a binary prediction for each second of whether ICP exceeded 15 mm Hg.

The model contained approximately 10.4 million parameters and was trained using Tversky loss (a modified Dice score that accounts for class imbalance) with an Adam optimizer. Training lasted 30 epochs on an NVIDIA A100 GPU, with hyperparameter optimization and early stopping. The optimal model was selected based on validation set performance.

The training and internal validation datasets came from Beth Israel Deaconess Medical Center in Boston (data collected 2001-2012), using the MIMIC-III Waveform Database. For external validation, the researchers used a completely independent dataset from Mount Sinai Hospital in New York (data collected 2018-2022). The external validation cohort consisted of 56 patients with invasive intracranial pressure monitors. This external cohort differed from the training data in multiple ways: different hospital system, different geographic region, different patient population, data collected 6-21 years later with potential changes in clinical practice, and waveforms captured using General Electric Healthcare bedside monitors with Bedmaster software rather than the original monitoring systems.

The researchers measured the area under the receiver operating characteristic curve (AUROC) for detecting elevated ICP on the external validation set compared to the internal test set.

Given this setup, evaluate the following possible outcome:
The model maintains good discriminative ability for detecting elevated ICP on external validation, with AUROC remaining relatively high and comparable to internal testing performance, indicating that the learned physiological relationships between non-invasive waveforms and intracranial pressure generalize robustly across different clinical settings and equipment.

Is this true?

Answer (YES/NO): NO